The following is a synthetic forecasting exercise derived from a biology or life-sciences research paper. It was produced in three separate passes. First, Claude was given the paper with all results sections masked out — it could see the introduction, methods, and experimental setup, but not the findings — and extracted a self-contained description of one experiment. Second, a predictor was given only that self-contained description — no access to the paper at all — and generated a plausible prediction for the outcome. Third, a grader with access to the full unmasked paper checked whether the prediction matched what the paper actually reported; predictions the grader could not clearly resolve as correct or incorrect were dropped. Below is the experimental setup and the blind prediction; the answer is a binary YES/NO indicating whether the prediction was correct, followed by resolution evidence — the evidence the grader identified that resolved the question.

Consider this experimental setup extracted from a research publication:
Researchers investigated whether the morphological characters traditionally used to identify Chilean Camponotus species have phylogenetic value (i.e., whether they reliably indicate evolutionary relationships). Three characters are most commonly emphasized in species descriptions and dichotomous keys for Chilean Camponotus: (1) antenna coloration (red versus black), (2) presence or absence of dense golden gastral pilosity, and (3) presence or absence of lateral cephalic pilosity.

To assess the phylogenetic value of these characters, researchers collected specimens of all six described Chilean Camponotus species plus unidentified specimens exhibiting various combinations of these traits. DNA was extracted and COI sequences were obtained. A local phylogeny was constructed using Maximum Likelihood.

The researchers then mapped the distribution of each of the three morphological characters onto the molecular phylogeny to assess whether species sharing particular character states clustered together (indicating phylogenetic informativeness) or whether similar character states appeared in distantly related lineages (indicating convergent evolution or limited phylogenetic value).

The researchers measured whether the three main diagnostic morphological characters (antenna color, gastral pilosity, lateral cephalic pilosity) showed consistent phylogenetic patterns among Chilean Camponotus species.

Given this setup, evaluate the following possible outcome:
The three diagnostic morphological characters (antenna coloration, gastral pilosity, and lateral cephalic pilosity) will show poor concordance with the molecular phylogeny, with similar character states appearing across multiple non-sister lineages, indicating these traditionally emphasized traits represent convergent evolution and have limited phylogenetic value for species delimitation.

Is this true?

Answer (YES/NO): YES